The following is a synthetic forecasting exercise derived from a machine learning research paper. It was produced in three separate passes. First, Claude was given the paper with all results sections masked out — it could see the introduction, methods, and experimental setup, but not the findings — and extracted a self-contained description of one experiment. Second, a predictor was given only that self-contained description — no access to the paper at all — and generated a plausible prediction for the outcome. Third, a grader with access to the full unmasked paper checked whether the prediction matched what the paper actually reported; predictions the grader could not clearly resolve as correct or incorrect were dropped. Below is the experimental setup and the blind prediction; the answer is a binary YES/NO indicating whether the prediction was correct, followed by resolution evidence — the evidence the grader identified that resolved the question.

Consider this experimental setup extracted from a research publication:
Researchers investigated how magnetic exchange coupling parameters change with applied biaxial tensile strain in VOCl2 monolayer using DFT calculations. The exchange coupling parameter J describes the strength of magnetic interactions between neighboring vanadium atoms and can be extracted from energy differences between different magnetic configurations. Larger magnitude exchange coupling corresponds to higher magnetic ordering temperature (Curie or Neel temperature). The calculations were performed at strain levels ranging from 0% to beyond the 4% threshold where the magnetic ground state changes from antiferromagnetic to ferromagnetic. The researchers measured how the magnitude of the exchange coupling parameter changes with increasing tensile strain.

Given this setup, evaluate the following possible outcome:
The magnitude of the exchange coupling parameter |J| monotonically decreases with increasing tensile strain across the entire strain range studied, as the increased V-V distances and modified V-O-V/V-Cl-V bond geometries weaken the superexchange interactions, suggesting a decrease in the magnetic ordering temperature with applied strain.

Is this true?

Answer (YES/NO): NO